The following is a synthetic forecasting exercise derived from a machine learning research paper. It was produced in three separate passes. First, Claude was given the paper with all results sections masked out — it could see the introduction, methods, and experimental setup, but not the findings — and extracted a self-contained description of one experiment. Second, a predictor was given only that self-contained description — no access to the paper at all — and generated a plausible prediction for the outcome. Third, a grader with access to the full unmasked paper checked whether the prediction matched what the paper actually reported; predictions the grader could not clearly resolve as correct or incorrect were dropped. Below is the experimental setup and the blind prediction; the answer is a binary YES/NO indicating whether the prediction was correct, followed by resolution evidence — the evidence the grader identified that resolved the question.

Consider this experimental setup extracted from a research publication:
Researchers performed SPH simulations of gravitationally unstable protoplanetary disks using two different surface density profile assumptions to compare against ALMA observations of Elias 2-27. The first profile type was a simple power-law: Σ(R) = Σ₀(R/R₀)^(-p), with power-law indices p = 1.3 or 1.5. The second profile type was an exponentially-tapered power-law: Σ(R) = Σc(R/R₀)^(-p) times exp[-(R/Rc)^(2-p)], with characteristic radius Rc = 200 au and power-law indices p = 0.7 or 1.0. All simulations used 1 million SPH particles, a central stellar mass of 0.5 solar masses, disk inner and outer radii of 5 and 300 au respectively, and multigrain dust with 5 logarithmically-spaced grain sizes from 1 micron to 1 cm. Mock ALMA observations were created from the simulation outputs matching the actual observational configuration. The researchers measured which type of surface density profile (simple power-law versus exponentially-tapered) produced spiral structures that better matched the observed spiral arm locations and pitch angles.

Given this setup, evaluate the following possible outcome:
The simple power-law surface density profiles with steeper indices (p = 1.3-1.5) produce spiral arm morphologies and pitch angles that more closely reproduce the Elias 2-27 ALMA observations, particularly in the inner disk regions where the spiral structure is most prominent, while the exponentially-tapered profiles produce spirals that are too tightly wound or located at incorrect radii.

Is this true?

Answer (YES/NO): NO